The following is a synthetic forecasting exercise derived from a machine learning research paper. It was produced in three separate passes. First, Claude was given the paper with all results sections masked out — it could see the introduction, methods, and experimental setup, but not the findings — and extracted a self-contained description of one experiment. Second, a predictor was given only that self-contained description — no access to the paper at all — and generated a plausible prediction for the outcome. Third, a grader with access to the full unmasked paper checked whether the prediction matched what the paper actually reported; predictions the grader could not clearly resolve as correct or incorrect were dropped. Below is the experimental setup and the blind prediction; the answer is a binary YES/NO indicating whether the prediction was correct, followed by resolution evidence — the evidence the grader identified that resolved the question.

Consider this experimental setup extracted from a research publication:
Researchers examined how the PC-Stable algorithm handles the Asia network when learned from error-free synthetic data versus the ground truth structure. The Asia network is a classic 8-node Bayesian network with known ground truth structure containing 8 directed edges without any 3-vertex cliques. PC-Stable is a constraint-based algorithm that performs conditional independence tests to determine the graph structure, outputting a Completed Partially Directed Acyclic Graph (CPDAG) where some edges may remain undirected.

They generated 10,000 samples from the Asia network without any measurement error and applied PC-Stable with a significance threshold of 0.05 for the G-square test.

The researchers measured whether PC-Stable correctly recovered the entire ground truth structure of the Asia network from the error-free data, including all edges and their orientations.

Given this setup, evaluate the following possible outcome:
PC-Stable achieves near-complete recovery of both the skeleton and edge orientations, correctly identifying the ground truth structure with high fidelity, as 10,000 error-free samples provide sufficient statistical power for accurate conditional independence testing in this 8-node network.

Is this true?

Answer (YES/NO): NO